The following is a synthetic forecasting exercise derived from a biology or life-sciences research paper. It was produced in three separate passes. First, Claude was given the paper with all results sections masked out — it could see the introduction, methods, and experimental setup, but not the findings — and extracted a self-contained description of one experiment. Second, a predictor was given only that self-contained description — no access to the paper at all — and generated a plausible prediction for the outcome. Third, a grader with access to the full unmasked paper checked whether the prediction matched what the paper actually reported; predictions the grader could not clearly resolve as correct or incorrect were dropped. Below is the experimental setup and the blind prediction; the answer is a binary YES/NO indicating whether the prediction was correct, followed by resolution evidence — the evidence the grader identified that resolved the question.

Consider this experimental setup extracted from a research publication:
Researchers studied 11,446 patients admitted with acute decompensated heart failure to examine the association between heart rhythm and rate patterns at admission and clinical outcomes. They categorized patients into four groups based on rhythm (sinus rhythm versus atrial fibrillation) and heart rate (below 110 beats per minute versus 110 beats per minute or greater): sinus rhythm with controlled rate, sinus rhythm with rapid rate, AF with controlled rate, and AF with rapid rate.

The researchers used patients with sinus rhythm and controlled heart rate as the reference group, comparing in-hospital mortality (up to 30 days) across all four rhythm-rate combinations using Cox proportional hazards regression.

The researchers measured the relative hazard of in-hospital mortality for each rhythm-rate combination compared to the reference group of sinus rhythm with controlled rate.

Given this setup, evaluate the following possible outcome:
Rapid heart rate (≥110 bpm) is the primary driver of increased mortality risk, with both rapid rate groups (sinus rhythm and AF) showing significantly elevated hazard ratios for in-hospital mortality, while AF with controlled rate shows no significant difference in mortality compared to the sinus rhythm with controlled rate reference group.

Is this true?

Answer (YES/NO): YES